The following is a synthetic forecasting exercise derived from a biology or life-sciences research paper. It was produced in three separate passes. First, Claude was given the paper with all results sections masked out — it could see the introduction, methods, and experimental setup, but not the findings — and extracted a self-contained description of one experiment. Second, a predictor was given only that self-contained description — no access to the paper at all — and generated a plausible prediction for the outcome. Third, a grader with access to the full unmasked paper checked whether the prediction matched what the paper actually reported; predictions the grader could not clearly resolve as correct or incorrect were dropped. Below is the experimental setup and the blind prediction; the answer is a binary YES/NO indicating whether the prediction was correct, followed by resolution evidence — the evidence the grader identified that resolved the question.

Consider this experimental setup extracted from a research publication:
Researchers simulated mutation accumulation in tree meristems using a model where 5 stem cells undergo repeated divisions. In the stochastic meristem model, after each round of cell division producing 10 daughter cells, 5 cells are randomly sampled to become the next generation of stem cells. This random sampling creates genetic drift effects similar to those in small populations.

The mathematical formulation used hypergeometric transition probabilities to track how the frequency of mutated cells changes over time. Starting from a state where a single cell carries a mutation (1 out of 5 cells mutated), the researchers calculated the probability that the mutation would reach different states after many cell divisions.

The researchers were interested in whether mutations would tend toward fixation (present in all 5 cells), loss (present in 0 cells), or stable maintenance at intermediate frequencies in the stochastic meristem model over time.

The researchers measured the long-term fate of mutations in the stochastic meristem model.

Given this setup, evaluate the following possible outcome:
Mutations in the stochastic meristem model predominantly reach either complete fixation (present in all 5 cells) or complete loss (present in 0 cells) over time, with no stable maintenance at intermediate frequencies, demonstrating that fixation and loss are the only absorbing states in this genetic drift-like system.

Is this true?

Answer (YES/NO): YES